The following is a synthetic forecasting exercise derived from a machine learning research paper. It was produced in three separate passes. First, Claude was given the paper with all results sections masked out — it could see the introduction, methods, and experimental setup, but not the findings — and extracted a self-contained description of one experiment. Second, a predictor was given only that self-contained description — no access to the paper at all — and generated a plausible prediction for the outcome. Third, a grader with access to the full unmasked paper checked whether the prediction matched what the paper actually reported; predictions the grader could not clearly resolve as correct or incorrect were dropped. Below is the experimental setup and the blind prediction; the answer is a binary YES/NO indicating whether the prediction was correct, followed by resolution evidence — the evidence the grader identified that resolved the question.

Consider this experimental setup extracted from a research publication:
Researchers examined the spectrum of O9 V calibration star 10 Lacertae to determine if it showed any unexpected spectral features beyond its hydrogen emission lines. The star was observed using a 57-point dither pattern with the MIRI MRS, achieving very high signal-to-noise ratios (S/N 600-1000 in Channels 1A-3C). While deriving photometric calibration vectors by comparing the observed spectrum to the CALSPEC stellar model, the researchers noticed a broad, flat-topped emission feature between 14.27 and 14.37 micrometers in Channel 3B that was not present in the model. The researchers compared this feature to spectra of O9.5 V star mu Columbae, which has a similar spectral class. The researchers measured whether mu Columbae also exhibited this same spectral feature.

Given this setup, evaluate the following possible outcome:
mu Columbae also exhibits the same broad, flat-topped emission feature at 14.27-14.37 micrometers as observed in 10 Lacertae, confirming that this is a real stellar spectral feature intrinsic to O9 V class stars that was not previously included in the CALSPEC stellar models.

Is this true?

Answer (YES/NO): NO